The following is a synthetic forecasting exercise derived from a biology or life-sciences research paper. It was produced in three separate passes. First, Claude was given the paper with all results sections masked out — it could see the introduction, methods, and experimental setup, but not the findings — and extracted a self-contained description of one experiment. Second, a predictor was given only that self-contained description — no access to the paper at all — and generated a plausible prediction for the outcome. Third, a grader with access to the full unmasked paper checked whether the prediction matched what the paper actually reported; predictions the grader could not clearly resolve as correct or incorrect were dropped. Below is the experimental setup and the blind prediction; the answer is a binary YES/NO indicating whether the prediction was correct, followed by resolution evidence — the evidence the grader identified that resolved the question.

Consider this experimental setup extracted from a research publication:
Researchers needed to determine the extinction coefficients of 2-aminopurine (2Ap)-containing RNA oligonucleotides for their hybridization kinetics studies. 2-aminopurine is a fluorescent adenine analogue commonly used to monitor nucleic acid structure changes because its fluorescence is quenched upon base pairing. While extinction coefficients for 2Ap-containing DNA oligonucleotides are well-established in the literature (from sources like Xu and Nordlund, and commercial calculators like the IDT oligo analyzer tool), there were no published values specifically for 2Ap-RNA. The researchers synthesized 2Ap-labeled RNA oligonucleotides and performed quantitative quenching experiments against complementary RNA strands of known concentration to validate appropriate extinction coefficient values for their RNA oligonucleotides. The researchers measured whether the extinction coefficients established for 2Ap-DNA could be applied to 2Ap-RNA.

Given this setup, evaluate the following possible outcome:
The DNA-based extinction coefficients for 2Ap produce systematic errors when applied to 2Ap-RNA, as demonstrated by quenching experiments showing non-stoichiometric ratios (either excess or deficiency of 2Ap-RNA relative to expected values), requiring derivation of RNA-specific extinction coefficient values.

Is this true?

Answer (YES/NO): NO